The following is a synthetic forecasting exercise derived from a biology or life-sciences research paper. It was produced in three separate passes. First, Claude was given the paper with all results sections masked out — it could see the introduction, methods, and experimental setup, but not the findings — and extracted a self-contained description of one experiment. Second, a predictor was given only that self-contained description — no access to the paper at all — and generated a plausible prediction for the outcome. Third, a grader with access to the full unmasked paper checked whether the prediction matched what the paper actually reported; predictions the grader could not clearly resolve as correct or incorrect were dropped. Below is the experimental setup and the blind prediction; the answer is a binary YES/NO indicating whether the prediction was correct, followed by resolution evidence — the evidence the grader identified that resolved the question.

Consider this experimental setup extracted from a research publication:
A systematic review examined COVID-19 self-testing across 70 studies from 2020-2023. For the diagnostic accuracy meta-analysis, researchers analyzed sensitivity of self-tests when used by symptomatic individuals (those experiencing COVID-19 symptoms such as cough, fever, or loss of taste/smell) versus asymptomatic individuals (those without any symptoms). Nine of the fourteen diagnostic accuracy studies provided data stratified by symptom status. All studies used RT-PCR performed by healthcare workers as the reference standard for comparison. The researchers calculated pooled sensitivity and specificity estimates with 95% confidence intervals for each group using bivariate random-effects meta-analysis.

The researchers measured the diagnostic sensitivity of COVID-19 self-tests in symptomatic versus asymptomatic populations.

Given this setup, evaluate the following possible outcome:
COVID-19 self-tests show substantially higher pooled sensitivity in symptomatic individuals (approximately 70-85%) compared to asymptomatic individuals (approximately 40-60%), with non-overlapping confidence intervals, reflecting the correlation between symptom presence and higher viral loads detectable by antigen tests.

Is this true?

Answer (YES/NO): YES